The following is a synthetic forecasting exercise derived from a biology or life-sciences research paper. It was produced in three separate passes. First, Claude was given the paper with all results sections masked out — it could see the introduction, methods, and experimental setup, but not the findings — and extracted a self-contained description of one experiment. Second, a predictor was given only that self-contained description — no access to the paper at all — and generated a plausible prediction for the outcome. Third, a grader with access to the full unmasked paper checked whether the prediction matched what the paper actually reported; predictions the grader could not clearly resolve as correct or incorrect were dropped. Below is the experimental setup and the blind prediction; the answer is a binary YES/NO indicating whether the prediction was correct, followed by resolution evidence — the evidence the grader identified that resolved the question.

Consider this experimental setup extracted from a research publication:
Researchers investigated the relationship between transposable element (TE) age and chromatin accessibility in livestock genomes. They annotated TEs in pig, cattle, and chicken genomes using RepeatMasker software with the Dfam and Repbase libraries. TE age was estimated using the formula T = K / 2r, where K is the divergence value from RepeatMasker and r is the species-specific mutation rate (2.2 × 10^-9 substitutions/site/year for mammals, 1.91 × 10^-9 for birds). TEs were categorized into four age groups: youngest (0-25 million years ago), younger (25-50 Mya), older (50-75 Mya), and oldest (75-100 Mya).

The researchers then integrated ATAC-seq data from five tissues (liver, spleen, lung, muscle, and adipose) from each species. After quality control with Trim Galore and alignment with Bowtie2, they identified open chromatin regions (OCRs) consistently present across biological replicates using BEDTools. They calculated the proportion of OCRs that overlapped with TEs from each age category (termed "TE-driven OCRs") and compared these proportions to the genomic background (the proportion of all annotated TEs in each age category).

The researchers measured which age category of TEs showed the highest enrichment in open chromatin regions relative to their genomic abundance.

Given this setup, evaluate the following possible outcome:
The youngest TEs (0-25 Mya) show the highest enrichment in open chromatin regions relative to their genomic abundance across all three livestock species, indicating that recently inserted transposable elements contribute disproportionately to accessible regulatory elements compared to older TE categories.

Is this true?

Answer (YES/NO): NO